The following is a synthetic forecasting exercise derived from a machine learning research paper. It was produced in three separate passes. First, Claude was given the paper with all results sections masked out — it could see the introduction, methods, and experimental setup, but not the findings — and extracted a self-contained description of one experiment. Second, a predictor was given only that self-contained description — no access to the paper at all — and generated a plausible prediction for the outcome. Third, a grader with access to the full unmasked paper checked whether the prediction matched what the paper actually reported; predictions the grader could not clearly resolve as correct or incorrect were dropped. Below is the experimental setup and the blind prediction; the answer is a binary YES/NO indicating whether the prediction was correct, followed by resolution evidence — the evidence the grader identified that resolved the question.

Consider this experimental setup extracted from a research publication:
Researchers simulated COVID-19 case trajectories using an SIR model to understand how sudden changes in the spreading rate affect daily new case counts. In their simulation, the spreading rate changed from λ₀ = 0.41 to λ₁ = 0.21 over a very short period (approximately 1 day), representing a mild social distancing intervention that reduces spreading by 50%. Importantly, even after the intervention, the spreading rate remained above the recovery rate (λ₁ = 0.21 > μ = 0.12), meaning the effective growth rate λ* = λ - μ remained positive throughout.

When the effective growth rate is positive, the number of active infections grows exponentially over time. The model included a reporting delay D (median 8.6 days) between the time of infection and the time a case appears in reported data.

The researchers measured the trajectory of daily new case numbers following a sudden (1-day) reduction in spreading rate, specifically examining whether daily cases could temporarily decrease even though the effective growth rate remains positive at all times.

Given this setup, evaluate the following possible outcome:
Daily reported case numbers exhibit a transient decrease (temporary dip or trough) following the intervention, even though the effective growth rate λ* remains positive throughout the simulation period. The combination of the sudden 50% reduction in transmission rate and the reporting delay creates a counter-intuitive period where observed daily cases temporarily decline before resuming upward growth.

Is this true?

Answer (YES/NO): YES